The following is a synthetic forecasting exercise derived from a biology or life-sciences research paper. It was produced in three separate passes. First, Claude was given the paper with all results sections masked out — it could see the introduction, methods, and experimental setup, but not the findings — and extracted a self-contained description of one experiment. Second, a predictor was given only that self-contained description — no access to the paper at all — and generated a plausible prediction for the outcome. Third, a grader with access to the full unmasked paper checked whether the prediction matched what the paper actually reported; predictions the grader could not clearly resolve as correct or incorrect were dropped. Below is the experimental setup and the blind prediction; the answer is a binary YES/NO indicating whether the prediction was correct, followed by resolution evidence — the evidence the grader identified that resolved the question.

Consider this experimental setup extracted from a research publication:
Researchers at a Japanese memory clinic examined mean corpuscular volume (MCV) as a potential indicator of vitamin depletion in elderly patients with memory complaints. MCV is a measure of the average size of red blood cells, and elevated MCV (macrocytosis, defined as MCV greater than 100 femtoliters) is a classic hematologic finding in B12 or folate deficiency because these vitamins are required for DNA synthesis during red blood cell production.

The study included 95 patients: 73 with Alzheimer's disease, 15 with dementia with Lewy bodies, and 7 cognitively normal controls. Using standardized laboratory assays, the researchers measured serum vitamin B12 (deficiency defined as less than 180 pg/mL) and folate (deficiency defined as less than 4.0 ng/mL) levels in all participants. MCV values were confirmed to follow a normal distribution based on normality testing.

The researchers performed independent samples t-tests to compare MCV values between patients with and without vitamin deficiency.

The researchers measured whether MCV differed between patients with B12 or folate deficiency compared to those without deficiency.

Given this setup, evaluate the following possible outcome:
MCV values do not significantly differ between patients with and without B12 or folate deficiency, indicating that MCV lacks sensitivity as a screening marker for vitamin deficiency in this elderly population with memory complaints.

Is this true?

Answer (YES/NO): YES